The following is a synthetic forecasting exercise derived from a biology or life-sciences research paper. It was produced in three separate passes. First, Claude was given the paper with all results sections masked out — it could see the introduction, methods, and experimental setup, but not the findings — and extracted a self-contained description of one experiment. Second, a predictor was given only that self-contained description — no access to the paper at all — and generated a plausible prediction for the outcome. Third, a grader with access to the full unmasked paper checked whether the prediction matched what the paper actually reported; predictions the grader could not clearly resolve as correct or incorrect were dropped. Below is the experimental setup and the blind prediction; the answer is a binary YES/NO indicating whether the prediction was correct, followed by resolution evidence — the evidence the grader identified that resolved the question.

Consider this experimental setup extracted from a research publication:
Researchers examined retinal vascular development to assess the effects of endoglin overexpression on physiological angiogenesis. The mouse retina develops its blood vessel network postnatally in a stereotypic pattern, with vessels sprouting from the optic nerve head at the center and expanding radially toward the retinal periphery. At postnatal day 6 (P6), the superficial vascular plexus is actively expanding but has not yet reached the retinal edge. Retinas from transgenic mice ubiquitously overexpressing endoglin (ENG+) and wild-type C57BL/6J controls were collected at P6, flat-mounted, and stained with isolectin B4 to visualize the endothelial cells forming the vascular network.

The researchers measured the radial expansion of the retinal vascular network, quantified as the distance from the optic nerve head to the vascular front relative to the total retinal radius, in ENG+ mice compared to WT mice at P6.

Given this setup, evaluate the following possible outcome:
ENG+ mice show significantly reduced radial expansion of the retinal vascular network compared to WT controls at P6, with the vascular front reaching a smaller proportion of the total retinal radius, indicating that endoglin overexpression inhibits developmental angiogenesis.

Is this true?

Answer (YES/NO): YES